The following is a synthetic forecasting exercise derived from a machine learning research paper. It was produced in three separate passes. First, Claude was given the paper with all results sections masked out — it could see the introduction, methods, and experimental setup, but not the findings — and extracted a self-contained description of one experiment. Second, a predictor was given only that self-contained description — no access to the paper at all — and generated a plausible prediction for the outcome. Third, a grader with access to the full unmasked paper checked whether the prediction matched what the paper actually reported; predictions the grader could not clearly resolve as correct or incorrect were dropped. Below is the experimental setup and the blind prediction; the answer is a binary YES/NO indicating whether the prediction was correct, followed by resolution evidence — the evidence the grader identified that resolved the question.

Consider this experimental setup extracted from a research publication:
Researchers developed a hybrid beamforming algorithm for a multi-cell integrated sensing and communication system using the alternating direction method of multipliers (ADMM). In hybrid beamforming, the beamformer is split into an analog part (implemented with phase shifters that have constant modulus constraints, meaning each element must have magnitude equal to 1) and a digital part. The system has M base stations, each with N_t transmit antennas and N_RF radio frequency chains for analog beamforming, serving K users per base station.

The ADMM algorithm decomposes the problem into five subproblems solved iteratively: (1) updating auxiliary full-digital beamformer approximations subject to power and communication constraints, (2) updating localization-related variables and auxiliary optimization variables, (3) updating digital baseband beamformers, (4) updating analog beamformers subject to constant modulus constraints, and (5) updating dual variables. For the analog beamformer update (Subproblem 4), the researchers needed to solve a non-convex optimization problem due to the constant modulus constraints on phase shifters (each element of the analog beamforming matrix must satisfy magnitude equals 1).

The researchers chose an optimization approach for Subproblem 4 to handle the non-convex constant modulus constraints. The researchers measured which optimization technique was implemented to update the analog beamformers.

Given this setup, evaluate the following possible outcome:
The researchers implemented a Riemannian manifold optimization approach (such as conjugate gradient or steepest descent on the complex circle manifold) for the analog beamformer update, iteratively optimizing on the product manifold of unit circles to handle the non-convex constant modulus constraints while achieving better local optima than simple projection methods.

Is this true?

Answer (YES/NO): YES